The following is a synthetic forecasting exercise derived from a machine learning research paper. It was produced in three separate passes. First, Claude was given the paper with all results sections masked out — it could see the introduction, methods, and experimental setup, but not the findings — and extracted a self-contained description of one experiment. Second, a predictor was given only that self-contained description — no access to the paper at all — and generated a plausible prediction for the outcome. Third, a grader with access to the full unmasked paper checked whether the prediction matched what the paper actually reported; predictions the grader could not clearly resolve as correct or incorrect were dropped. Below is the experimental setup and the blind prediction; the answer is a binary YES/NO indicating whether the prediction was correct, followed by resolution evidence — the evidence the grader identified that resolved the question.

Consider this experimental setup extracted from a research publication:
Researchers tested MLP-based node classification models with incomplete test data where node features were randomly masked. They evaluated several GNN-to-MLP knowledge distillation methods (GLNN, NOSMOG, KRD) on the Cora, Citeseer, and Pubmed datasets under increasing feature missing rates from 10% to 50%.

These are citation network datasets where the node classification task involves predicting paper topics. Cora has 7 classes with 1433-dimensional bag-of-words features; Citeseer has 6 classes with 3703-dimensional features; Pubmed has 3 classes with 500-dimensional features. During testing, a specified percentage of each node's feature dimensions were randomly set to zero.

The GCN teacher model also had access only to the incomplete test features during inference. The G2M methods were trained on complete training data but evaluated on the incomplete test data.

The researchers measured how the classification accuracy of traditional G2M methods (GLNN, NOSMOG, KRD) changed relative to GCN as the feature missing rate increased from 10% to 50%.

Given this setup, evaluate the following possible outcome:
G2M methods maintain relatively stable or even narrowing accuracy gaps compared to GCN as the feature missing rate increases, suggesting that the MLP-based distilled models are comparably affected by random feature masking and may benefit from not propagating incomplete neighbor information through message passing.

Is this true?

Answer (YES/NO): NO